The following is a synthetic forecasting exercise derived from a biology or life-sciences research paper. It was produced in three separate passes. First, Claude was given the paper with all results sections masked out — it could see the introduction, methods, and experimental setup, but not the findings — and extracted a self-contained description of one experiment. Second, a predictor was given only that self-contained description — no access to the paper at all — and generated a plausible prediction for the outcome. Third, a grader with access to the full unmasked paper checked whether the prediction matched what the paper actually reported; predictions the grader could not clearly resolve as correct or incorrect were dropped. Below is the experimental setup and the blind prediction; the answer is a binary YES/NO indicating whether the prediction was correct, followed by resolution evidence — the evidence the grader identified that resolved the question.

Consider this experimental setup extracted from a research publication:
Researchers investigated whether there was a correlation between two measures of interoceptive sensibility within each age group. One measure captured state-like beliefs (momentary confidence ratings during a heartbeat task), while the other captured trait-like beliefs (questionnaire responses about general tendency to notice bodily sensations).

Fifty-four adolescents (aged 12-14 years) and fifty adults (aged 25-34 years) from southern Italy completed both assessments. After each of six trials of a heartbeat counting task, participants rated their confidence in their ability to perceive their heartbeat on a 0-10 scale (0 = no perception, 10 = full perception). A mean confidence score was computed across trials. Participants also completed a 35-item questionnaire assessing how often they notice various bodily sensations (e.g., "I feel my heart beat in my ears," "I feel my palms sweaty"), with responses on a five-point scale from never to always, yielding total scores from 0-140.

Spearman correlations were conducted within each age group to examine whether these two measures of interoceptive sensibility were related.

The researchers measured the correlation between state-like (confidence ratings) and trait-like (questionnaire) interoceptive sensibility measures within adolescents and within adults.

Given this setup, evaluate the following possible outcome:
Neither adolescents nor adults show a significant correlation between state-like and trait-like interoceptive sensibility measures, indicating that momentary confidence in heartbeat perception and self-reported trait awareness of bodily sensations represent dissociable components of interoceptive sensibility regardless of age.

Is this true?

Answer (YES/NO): YES